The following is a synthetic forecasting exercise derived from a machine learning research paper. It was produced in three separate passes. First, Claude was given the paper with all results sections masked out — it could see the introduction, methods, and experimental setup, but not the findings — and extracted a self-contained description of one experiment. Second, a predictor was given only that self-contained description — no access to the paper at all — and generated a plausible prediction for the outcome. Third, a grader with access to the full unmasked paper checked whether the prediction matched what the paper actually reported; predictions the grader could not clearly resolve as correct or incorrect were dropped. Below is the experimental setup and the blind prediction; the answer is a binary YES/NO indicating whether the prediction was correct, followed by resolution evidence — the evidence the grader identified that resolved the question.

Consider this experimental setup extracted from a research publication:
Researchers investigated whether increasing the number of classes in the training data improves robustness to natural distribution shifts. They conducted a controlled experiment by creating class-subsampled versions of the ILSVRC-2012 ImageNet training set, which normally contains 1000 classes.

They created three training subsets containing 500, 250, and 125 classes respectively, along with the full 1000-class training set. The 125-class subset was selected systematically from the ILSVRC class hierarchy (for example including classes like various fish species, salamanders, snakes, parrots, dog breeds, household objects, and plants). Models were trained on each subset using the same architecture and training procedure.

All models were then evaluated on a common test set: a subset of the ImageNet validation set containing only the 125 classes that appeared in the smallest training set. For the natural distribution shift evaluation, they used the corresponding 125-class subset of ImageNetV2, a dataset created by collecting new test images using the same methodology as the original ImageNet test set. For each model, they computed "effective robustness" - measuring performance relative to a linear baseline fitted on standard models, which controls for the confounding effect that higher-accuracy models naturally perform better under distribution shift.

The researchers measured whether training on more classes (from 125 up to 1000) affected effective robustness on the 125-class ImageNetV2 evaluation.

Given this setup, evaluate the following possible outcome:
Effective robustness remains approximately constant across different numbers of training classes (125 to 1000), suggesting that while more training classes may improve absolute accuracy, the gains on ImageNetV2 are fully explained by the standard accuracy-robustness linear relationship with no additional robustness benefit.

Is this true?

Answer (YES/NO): YES